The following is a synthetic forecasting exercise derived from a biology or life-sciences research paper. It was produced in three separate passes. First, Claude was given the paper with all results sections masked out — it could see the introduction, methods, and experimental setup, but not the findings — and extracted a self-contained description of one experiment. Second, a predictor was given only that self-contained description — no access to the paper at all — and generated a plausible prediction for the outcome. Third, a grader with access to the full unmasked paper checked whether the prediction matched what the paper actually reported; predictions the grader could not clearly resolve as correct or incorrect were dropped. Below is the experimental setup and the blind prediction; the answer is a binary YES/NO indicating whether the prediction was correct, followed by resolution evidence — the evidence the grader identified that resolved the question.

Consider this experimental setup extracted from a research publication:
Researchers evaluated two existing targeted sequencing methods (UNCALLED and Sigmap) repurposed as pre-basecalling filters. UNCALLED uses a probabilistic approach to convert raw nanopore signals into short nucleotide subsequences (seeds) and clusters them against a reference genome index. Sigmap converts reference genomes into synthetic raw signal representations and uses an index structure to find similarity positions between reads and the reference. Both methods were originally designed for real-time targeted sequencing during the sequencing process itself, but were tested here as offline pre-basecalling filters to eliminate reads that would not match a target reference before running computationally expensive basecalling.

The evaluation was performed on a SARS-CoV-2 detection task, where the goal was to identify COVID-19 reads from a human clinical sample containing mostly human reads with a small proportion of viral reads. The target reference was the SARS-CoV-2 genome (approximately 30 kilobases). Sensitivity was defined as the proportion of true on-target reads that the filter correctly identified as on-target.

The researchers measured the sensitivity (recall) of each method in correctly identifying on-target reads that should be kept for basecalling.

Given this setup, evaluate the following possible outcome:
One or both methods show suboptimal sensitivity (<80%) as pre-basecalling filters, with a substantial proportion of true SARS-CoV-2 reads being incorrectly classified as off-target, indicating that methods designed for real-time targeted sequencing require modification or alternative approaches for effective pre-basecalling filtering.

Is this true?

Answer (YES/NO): YES